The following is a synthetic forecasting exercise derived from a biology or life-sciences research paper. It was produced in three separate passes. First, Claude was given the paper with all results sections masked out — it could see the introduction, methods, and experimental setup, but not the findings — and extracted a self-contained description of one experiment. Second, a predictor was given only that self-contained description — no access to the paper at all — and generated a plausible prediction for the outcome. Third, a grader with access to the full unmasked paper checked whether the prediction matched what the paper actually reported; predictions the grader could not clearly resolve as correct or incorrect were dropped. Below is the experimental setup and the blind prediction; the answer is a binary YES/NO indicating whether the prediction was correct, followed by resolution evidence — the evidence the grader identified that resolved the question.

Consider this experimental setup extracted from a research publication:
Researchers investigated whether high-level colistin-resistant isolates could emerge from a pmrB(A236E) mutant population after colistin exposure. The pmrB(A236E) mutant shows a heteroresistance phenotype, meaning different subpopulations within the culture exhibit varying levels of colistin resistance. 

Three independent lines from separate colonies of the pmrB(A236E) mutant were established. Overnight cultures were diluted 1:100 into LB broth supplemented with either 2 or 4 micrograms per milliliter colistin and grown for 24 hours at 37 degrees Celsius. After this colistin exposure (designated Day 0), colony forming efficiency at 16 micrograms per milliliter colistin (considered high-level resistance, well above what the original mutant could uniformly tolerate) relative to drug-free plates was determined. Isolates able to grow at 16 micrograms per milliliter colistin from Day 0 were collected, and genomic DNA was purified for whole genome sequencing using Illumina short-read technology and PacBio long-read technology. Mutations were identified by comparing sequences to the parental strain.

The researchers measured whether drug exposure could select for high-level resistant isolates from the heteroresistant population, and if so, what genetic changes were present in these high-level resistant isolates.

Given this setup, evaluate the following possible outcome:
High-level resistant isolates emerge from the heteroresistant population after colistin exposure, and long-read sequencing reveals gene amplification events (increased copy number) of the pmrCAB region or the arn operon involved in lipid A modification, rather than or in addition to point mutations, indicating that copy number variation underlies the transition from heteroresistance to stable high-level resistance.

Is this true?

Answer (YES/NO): NO